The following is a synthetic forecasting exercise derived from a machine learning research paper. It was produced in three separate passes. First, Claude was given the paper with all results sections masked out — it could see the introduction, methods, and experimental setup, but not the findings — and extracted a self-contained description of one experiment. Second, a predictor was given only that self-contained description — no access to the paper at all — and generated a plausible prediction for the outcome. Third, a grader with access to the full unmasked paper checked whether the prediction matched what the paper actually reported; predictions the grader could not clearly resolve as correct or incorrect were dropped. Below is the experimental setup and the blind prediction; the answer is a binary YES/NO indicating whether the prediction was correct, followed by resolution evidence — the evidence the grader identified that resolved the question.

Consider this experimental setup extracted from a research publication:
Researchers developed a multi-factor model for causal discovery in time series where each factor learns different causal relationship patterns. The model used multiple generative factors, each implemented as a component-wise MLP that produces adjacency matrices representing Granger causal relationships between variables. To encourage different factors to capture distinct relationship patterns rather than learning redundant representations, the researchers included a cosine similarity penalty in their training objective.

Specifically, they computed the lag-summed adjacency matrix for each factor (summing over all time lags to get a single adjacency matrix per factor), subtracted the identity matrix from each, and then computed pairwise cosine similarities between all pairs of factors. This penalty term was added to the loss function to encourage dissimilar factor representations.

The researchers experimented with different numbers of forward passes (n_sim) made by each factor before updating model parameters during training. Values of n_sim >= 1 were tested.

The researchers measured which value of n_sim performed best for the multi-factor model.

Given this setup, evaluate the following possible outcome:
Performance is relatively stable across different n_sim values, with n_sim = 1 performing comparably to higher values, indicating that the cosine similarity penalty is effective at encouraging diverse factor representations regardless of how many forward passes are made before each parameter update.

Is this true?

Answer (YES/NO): NO